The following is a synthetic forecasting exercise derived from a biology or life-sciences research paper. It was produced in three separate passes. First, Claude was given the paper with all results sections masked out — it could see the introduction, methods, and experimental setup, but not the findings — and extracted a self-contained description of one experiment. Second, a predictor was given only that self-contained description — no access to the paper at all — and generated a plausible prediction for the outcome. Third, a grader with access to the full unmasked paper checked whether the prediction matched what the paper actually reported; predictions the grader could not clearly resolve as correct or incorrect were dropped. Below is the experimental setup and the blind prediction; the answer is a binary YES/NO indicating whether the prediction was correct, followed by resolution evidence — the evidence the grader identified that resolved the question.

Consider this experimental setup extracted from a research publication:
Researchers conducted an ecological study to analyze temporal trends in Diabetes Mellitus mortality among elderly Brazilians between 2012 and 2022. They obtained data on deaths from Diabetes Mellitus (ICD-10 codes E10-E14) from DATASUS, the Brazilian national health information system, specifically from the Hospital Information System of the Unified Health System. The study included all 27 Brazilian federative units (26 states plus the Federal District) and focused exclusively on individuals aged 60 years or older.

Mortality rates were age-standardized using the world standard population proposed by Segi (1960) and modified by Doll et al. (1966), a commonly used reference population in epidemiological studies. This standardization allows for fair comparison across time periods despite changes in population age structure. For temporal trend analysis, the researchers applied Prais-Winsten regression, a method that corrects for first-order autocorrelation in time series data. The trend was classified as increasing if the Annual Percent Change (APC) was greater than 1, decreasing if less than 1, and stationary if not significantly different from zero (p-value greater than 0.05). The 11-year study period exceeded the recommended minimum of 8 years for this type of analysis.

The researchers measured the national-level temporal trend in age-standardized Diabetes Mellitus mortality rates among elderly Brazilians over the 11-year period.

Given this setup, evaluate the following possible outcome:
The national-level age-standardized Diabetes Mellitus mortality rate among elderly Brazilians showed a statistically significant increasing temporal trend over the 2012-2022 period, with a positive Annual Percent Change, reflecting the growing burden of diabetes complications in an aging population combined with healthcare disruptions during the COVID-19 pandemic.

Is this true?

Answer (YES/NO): NO